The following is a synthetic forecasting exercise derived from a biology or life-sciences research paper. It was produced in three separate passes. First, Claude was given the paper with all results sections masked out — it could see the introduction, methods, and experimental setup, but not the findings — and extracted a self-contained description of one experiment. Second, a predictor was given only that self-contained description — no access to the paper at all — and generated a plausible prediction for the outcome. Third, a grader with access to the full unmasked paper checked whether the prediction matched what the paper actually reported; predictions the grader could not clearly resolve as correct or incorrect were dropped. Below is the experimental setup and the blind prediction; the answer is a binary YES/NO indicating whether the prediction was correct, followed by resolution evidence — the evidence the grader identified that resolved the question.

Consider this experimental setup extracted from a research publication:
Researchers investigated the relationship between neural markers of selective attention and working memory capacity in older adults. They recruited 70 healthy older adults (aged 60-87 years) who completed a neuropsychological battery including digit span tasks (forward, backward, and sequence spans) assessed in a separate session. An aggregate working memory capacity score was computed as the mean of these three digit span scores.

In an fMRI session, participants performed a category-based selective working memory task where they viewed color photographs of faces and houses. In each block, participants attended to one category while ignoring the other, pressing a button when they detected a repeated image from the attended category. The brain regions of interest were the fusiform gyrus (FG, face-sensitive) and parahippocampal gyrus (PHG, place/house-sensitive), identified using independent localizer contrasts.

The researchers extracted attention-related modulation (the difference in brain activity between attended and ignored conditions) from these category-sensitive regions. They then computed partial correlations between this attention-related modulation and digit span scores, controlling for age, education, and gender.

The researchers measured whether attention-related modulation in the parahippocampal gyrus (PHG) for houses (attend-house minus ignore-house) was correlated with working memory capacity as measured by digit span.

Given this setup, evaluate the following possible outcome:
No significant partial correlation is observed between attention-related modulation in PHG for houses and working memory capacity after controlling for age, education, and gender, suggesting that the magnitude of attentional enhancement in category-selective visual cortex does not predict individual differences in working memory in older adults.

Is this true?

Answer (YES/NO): NO